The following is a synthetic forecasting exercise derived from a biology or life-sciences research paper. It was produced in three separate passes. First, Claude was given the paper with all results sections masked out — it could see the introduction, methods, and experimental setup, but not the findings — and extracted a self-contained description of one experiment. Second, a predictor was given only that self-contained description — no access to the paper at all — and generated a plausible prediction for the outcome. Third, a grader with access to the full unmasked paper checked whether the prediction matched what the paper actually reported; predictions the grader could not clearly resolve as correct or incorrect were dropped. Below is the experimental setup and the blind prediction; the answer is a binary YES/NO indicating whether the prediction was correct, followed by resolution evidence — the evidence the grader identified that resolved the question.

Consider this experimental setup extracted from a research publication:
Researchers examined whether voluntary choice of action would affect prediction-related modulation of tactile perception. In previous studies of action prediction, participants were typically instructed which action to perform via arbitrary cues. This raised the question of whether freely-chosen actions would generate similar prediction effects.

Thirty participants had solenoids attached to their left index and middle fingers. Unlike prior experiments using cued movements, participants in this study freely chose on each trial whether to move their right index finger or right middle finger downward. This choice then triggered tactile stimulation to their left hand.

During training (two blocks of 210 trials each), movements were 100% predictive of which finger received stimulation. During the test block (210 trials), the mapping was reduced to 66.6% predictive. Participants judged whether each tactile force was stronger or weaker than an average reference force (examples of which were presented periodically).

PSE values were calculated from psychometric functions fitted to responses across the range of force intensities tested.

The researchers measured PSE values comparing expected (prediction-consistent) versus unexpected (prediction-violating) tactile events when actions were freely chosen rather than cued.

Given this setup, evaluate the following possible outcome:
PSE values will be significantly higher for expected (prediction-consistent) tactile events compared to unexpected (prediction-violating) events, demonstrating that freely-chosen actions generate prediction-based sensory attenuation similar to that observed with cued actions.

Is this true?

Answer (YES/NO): NO